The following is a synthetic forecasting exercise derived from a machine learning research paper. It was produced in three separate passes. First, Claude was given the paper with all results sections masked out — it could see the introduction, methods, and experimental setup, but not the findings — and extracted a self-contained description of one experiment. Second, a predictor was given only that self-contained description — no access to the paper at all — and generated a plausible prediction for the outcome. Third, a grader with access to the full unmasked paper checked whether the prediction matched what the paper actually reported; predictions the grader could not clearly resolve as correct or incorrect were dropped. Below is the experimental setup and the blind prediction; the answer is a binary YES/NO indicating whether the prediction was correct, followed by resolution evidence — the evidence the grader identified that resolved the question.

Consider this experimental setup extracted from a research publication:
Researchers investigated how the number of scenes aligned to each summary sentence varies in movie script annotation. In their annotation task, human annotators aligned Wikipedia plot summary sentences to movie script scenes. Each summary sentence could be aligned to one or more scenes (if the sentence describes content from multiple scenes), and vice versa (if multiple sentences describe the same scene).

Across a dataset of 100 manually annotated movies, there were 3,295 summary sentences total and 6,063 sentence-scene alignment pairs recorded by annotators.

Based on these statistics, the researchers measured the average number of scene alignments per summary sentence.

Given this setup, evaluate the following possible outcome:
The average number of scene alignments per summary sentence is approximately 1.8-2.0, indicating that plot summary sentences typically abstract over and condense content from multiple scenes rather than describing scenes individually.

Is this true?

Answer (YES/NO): YES